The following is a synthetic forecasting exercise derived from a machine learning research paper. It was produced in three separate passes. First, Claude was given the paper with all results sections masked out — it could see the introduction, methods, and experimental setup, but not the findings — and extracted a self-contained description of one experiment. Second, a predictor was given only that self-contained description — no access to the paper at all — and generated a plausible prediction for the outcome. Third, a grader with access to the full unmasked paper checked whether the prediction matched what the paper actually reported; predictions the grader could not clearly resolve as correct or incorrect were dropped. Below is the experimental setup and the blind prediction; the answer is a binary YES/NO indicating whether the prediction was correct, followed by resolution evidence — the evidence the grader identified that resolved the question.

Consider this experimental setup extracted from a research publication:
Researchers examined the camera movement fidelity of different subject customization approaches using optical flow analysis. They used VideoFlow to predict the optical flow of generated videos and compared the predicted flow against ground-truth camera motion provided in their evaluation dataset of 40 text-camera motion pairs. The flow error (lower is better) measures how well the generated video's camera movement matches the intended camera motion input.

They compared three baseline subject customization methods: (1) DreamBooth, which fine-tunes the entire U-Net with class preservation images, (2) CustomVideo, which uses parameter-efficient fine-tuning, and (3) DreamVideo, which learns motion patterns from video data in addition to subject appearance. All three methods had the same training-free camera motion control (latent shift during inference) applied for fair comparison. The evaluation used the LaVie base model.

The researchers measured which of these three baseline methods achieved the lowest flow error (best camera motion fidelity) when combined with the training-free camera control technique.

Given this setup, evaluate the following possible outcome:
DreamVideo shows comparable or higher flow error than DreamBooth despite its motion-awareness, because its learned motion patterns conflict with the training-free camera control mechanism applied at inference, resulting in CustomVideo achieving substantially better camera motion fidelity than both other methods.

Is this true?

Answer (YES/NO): NO